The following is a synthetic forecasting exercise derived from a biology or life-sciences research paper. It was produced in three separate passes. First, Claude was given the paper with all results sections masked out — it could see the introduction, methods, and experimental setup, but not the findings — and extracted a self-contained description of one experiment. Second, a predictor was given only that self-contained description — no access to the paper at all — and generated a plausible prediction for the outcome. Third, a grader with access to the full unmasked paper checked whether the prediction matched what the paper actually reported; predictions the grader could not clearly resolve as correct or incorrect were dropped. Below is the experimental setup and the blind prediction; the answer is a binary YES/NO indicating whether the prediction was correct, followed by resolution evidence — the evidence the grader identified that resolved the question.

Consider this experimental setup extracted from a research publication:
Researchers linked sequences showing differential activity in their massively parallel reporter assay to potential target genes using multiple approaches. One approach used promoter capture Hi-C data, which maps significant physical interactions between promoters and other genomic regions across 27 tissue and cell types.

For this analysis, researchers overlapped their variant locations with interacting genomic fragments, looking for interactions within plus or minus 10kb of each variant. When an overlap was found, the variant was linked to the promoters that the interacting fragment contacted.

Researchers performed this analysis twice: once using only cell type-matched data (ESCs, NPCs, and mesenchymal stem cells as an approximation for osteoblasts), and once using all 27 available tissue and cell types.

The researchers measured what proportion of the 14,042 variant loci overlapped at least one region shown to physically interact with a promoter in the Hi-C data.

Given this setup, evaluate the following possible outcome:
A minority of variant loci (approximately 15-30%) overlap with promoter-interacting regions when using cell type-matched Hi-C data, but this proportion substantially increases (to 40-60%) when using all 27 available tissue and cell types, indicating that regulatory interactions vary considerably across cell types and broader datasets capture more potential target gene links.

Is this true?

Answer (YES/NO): NO